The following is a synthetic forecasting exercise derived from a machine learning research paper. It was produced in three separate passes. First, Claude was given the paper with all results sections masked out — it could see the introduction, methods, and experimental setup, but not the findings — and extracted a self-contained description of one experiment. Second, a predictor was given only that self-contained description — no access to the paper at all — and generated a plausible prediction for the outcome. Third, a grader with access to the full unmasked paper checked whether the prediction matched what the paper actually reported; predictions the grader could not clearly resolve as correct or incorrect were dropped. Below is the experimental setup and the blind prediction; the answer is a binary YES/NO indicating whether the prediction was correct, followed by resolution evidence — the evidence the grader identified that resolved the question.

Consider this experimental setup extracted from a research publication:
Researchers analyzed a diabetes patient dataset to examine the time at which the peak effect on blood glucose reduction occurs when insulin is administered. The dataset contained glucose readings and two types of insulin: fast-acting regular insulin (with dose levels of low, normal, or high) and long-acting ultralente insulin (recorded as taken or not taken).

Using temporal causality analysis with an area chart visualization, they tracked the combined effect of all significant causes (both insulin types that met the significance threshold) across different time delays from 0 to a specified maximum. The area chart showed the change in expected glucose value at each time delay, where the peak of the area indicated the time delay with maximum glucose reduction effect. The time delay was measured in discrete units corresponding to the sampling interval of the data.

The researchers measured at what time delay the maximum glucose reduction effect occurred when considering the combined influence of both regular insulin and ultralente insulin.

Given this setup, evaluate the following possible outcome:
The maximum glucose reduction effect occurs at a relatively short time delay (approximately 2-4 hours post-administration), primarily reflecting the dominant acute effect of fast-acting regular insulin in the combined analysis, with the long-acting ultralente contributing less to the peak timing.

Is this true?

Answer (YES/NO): NO